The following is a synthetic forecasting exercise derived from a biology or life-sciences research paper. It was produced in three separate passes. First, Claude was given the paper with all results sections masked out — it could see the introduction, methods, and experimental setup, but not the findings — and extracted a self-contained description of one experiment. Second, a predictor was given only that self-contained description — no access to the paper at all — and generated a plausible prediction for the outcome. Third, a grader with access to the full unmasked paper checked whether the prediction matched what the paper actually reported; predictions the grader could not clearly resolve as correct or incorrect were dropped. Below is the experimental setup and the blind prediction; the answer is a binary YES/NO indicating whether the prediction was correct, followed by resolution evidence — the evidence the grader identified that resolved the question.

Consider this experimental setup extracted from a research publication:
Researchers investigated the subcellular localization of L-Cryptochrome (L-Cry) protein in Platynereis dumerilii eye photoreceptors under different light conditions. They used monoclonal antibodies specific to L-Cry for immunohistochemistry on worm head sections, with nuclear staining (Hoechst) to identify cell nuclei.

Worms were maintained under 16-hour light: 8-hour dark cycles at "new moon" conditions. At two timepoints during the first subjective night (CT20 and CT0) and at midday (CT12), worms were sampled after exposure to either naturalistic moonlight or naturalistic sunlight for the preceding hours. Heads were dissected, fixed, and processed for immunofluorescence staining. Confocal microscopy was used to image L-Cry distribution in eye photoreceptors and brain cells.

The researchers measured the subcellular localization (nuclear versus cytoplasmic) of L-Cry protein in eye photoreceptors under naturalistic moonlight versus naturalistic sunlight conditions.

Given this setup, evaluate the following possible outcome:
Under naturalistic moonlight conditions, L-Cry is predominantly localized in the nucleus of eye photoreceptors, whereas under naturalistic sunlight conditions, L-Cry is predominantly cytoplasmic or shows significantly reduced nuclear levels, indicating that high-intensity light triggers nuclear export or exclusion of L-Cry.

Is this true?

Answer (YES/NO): YES